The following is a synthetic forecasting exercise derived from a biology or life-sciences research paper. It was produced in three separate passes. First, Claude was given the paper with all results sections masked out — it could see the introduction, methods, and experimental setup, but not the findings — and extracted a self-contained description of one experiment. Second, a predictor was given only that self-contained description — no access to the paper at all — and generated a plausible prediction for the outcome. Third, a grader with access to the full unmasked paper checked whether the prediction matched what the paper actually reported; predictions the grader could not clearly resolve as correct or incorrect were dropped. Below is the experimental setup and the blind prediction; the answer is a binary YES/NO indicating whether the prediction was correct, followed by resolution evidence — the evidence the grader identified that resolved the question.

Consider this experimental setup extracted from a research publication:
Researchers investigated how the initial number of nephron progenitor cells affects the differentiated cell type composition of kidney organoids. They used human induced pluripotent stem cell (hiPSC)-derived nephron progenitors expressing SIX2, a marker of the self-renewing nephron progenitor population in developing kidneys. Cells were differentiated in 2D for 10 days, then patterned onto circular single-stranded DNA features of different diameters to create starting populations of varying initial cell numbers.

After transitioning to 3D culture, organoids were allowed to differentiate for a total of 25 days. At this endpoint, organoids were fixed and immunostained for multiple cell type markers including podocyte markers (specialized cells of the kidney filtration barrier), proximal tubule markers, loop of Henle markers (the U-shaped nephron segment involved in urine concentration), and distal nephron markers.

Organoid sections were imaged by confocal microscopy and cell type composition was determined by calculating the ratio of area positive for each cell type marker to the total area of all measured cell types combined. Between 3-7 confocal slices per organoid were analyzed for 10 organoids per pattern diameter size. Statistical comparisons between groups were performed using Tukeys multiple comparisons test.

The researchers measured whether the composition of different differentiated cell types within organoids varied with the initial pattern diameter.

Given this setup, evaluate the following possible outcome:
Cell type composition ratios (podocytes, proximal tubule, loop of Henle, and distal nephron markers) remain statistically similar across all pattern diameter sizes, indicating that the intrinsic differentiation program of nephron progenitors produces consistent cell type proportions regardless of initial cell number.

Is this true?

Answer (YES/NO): NO